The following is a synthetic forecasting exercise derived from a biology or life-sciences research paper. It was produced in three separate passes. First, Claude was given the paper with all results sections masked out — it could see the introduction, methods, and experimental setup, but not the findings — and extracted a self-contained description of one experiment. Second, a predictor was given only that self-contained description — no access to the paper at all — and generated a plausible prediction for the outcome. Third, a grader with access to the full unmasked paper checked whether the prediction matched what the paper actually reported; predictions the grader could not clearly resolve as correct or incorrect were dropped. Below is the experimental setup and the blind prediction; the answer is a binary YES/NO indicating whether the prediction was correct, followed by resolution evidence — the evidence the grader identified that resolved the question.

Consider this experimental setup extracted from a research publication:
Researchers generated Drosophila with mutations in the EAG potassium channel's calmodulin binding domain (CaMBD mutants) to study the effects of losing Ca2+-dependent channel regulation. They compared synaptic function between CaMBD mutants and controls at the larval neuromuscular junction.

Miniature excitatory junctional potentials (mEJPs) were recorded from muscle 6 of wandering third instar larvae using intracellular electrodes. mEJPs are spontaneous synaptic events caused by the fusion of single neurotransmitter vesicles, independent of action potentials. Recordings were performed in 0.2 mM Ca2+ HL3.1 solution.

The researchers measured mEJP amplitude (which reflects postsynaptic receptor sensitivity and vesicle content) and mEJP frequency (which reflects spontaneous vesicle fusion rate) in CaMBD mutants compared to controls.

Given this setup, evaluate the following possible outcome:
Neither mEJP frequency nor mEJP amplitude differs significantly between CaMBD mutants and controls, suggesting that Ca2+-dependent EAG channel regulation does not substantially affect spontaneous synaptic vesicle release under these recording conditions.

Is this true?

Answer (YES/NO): YES